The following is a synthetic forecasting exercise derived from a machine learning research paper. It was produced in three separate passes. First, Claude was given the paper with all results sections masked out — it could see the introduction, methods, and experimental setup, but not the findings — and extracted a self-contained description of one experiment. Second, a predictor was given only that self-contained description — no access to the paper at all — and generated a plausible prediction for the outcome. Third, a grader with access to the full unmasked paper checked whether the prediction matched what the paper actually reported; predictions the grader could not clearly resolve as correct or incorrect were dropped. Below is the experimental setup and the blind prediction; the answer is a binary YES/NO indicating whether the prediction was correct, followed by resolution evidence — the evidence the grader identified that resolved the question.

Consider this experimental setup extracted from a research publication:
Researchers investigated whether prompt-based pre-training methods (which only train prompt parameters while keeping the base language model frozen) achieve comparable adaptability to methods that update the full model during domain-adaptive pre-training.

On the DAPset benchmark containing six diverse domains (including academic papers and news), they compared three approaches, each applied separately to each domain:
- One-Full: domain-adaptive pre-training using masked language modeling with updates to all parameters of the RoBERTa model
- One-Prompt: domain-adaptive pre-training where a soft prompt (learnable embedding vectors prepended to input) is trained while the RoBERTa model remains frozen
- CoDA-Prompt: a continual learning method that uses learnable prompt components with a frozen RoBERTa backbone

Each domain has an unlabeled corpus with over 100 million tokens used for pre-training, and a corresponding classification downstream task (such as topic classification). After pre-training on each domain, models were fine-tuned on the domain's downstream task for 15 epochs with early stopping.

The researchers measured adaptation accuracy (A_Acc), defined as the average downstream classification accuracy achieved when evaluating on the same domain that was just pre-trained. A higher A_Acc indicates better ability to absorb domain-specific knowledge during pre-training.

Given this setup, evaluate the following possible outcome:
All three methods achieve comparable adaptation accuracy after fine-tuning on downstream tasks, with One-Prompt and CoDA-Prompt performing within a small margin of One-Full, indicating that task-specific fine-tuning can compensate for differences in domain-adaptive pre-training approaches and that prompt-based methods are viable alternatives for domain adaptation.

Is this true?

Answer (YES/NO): NO